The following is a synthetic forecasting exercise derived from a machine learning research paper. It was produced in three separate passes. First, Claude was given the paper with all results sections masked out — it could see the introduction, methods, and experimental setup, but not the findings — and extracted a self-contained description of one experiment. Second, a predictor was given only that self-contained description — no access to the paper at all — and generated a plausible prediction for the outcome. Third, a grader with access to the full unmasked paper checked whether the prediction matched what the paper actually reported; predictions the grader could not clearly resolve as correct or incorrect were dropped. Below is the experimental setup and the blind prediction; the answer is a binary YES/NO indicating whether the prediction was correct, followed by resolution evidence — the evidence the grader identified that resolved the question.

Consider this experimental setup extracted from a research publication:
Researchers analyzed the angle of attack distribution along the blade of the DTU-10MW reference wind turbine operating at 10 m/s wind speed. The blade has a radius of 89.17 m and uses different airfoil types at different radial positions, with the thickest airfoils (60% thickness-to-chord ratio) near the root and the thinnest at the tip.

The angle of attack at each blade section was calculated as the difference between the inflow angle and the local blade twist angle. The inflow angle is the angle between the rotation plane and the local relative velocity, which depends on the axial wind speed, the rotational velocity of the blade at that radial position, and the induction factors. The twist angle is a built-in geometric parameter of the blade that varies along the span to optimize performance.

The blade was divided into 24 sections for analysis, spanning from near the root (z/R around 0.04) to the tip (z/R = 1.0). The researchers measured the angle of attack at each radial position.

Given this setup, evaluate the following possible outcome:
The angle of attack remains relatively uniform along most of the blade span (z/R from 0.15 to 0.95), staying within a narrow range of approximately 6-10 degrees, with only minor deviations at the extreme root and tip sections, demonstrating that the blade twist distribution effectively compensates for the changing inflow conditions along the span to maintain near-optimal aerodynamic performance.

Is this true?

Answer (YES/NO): NO